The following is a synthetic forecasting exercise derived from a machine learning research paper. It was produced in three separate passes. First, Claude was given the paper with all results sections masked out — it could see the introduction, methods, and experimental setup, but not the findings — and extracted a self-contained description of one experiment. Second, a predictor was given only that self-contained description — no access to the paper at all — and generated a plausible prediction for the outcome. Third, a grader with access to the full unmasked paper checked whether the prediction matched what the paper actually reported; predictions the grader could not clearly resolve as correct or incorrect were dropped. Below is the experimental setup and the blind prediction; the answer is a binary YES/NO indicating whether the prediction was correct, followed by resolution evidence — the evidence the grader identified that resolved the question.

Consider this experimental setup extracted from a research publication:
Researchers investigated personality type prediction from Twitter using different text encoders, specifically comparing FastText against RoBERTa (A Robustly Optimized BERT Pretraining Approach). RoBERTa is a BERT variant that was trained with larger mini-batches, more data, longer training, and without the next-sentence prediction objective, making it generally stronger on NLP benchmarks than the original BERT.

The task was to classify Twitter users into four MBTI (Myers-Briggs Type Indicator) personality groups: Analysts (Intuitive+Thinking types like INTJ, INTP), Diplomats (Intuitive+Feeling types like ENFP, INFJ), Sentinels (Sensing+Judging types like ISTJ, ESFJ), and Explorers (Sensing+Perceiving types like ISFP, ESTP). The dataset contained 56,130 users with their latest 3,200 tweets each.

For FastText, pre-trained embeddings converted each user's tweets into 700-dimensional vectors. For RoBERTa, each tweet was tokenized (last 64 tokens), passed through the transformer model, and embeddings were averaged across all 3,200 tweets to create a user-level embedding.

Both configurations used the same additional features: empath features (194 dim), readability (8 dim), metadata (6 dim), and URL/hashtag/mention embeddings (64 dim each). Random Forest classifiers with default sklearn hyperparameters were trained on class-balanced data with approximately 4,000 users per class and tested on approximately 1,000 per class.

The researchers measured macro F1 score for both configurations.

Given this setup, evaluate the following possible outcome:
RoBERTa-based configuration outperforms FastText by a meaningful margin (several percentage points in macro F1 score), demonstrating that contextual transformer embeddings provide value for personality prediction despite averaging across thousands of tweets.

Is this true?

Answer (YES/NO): NO